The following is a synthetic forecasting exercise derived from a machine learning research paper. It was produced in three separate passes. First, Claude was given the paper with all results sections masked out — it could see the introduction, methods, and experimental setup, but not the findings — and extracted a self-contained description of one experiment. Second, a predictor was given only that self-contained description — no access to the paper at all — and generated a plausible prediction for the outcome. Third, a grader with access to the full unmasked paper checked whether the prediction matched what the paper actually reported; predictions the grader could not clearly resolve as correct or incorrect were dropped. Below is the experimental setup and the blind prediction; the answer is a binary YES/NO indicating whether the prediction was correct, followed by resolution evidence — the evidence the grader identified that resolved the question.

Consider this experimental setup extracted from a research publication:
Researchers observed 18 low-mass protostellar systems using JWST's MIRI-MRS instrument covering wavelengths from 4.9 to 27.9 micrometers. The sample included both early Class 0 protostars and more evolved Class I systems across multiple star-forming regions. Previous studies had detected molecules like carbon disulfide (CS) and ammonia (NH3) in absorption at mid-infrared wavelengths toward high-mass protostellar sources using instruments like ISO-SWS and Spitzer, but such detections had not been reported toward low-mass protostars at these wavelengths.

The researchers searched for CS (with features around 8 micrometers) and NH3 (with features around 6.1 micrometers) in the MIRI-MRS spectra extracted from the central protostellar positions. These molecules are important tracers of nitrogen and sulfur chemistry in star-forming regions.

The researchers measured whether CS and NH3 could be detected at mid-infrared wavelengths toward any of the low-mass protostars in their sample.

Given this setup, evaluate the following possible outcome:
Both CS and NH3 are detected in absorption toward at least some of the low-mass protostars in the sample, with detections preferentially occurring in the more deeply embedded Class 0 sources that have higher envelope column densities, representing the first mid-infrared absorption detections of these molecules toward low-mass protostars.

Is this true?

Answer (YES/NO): YES